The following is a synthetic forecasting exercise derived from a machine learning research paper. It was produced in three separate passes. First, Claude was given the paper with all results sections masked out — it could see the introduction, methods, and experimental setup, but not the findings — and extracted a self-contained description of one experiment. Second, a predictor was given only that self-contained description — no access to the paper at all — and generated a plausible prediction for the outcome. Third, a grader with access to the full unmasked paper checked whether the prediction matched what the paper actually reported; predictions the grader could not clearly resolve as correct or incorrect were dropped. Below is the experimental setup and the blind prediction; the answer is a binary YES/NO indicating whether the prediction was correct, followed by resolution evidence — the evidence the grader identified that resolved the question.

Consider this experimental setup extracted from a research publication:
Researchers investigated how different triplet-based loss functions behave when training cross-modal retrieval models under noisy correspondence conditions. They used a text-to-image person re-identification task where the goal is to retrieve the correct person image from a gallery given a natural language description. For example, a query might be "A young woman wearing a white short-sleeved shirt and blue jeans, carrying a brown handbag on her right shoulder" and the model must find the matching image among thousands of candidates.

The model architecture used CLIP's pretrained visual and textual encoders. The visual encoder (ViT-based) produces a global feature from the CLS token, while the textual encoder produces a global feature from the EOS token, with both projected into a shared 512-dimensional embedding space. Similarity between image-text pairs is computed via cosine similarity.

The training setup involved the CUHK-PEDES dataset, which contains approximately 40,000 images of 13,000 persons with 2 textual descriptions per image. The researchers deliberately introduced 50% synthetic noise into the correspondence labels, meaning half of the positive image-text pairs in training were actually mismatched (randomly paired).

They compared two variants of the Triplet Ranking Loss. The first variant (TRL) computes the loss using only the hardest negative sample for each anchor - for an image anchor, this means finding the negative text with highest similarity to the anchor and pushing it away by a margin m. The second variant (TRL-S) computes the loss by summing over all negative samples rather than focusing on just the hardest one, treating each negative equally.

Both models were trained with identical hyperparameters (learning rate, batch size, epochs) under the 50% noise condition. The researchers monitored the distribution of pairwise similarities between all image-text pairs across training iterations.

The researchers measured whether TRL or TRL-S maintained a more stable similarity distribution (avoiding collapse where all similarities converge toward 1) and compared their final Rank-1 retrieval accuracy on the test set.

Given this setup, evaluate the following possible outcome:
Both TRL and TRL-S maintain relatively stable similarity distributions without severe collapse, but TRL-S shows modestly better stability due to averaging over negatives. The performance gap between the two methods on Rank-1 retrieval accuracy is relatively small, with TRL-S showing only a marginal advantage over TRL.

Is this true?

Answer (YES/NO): NO